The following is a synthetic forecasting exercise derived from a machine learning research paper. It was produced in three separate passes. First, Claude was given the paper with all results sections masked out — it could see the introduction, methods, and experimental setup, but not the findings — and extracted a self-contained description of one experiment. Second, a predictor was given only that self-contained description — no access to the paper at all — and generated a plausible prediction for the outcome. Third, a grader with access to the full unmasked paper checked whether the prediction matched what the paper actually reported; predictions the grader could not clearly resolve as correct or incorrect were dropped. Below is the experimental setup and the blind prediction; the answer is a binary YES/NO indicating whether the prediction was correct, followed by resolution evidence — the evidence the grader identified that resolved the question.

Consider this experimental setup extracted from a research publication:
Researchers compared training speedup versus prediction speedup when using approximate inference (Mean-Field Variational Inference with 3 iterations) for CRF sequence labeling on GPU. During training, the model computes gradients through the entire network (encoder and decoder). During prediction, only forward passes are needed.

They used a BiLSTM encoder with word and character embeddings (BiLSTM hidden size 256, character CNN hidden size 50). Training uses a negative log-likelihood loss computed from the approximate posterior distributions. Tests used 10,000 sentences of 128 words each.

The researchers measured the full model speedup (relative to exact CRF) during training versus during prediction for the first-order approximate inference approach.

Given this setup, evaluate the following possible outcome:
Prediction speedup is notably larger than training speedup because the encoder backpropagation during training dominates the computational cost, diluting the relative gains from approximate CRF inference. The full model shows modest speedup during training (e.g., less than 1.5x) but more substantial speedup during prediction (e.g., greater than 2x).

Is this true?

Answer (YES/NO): NO